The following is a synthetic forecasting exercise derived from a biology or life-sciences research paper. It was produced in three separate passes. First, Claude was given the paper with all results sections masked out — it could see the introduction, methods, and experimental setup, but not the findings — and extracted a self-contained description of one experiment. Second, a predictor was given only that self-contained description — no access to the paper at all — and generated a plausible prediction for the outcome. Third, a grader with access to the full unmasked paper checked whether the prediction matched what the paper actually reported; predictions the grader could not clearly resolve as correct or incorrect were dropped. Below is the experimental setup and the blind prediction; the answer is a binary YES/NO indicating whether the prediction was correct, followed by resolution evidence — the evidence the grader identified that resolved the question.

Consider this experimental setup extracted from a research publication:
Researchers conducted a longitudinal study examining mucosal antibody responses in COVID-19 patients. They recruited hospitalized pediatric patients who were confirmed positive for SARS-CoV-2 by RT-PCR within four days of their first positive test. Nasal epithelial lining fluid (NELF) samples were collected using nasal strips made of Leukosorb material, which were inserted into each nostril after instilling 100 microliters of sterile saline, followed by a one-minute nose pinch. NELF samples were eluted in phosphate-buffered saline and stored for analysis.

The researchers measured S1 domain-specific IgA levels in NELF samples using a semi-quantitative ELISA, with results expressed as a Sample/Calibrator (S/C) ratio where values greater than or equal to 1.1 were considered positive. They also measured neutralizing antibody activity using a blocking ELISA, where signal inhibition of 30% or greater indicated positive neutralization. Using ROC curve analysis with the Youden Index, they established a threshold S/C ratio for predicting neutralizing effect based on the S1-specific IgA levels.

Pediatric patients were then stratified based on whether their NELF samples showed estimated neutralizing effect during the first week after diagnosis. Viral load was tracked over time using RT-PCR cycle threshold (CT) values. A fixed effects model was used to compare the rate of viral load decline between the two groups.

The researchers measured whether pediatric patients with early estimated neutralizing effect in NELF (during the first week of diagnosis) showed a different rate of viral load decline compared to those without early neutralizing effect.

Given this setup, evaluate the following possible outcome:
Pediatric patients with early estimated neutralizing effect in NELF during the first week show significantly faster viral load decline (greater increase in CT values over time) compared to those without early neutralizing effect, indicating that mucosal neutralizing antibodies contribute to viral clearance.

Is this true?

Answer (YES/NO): YES